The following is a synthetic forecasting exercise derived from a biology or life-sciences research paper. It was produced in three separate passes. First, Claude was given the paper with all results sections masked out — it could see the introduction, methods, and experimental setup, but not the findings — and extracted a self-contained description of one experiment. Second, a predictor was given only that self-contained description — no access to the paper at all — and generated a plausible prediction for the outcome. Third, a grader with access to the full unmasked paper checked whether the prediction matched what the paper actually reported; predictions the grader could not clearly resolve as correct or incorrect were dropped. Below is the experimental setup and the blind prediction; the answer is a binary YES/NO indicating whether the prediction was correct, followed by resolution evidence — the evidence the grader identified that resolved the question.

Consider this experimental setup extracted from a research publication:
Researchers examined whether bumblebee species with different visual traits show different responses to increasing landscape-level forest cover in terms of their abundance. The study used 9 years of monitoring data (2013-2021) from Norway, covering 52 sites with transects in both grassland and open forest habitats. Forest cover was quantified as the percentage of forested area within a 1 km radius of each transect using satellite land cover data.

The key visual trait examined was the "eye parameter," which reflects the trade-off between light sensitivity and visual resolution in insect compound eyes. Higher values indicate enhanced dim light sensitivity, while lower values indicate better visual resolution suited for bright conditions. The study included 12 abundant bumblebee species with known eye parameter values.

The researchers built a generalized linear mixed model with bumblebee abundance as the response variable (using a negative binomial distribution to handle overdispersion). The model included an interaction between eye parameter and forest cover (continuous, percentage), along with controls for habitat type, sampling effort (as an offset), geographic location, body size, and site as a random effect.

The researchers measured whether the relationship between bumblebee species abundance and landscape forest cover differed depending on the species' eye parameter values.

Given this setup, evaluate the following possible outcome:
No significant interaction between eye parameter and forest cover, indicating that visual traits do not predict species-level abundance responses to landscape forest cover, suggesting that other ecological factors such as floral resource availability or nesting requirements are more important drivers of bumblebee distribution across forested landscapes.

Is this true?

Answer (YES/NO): NO